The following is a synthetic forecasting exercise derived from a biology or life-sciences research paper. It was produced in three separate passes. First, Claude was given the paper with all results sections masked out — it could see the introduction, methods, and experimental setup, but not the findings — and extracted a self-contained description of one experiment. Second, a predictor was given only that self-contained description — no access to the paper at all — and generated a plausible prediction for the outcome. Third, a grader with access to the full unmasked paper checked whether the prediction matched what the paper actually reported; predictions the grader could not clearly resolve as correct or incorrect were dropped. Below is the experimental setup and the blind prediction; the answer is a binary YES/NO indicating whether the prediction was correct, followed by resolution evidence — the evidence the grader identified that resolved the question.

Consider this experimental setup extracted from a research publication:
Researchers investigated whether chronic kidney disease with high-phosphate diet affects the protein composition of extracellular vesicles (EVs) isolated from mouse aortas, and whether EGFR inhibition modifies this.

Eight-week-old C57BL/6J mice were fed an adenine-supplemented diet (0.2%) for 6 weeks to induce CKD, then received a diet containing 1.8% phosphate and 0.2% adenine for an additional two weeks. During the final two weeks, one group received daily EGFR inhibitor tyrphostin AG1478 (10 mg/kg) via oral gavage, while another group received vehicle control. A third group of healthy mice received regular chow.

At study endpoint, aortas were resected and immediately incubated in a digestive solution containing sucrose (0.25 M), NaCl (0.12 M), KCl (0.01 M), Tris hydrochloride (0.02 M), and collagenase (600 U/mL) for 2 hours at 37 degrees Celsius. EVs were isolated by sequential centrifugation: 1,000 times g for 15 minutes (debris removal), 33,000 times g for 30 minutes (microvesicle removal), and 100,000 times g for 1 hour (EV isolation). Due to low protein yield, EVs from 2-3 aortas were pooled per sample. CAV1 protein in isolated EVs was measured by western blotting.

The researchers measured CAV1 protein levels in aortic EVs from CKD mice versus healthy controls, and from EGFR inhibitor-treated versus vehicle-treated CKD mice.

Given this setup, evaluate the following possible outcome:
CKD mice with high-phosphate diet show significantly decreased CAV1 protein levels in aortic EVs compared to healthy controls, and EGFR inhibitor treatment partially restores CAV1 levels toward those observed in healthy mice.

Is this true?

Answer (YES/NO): NO